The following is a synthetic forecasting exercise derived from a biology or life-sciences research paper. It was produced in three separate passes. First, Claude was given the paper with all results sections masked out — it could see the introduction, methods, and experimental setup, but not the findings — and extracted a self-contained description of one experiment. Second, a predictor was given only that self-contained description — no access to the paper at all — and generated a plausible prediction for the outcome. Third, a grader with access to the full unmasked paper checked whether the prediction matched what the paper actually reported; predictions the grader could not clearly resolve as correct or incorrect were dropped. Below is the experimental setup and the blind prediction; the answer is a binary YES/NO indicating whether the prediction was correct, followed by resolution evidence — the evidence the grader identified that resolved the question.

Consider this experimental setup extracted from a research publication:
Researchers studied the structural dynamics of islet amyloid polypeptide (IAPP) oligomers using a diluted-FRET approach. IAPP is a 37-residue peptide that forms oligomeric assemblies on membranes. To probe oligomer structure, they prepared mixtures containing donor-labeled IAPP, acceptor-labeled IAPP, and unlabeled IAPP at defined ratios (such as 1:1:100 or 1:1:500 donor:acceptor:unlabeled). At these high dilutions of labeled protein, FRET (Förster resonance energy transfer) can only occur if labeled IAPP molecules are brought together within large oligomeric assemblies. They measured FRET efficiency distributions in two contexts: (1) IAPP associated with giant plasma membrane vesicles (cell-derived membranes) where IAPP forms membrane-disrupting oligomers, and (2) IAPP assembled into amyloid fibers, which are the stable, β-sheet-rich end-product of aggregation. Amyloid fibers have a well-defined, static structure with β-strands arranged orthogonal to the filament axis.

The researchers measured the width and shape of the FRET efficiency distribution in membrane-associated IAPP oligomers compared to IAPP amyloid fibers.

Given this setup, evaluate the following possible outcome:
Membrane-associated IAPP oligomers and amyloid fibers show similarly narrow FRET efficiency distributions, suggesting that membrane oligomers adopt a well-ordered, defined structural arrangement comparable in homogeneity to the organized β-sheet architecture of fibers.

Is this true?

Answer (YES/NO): NO